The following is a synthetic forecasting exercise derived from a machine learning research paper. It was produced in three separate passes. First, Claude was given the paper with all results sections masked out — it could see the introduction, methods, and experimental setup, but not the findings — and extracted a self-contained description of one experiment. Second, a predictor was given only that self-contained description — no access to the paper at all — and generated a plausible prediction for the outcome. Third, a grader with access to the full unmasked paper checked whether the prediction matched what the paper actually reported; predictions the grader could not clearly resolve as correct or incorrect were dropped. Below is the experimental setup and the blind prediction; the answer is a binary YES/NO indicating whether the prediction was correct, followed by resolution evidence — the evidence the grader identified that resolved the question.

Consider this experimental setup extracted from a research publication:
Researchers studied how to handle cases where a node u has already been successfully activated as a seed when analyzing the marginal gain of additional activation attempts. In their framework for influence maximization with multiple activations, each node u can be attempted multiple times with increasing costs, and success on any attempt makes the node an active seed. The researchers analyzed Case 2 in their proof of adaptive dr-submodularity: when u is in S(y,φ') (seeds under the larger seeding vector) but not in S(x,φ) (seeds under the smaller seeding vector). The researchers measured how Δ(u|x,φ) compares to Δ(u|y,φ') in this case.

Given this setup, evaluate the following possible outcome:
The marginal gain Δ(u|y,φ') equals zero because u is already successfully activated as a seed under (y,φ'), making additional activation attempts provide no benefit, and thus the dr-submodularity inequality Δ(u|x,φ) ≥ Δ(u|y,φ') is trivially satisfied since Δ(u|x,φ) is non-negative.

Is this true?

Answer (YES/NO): YES